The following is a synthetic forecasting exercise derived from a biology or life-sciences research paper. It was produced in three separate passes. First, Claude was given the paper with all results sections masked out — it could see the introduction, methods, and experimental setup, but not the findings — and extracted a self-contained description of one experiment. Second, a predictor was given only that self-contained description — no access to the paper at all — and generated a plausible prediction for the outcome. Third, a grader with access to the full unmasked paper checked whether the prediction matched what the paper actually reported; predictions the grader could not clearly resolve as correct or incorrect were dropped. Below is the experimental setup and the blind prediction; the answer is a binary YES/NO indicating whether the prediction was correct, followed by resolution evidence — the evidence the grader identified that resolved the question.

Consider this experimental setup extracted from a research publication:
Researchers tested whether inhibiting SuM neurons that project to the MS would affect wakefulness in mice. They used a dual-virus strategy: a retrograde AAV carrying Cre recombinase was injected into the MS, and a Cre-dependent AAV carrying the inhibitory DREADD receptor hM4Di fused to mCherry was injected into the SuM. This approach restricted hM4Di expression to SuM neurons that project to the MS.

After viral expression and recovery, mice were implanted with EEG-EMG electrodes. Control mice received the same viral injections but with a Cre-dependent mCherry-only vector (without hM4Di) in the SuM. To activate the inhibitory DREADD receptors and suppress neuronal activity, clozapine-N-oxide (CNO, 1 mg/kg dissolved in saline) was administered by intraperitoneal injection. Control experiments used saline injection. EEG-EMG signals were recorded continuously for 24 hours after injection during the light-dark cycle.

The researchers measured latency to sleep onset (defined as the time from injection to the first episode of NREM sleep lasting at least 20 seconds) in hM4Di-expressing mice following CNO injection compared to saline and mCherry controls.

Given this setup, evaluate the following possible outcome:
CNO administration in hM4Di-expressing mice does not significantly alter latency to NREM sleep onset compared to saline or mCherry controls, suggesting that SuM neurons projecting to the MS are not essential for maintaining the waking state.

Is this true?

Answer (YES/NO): NO